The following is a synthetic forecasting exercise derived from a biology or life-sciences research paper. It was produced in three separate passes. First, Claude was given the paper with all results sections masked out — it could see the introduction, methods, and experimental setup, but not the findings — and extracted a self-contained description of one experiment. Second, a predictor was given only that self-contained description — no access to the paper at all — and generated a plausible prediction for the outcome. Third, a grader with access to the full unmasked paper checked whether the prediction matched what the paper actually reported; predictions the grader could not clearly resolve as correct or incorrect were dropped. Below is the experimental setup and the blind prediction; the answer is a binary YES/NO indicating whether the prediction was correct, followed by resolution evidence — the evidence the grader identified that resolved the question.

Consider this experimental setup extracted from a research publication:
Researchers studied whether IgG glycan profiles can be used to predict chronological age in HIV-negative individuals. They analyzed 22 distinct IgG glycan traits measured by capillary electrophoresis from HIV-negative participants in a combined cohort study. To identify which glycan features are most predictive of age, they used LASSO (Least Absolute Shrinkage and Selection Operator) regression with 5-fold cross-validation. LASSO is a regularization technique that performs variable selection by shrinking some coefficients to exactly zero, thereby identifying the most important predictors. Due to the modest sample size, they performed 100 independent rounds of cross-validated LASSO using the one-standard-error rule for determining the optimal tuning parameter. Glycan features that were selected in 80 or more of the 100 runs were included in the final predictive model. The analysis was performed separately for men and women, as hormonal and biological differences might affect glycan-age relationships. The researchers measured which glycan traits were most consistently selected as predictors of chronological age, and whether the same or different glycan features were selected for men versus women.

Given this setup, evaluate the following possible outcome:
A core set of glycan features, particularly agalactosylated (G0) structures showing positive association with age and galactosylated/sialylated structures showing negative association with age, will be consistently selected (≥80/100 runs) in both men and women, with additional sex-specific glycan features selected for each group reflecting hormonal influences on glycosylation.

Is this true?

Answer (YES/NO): NO